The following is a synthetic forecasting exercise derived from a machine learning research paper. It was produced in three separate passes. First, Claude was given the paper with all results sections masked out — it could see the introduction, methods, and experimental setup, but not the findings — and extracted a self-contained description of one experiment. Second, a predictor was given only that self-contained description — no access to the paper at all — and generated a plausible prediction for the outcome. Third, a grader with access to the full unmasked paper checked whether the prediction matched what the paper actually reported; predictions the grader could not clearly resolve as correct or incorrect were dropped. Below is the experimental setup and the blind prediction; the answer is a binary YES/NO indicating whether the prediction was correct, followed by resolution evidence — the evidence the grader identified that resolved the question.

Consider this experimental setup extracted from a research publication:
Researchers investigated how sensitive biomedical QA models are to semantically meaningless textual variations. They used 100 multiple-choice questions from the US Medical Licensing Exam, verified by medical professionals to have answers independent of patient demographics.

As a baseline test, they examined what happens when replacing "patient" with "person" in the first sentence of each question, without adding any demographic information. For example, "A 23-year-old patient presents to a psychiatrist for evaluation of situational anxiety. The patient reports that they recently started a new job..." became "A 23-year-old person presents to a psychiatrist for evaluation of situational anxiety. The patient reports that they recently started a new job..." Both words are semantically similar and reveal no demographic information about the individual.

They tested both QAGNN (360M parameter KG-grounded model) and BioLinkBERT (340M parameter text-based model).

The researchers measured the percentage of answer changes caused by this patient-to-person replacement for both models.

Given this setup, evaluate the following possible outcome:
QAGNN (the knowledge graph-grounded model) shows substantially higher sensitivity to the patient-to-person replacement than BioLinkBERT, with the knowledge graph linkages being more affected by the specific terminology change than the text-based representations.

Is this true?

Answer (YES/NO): NO